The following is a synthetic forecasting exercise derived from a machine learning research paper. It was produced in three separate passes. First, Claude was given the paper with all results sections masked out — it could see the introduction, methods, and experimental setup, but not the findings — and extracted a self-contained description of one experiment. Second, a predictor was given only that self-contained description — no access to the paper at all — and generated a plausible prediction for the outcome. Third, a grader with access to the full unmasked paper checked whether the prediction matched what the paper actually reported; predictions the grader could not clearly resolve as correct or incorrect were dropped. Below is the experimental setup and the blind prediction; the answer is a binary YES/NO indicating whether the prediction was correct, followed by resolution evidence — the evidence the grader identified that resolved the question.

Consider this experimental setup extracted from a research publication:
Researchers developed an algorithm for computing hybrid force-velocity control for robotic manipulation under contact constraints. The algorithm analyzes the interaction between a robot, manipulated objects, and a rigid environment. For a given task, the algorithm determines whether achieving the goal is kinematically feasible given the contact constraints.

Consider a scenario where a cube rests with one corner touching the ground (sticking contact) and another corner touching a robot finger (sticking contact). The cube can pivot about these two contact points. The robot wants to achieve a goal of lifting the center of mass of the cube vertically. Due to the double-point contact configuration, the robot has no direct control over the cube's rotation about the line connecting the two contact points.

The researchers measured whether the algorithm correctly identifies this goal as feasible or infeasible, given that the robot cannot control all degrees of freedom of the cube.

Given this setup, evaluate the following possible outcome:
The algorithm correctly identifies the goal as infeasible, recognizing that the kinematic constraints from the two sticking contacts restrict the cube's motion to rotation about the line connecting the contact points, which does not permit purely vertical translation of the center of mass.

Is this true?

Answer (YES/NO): NO